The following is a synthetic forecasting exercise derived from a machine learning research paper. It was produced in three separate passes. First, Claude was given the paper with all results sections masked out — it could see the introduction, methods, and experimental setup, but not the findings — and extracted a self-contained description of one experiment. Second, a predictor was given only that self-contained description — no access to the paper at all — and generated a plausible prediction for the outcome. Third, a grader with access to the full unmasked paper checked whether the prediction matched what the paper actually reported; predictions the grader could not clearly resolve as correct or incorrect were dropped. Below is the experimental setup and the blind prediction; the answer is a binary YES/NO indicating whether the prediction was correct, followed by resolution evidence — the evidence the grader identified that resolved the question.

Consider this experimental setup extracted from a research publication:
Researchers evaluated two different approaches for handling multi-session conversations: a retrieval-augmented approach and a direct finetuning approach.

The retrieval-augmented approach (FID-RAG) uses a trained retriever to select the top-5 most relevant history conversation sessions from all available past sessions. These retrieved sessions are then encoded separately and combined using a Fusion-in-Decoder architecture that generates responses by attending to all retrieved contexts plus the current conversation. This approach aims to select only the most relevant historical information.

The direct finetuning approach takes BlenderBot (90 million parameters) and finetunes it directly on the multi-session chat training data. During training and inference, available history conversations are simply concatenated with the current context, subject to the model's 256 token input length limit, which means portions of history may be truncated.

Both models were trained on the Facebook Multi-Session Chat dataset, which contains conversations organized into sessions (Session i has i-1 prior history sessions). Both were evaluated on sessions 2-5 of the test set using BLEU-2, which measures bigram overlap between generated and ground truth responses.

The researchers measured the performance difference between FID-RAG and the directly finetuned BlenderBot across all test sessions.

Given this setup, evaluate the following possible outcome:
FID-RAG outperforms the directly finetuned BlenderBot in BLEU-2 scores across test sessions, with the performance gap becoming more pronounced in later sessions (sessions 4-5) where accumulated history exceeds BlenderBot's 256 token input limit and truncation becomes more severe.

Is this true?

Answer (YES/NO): NO